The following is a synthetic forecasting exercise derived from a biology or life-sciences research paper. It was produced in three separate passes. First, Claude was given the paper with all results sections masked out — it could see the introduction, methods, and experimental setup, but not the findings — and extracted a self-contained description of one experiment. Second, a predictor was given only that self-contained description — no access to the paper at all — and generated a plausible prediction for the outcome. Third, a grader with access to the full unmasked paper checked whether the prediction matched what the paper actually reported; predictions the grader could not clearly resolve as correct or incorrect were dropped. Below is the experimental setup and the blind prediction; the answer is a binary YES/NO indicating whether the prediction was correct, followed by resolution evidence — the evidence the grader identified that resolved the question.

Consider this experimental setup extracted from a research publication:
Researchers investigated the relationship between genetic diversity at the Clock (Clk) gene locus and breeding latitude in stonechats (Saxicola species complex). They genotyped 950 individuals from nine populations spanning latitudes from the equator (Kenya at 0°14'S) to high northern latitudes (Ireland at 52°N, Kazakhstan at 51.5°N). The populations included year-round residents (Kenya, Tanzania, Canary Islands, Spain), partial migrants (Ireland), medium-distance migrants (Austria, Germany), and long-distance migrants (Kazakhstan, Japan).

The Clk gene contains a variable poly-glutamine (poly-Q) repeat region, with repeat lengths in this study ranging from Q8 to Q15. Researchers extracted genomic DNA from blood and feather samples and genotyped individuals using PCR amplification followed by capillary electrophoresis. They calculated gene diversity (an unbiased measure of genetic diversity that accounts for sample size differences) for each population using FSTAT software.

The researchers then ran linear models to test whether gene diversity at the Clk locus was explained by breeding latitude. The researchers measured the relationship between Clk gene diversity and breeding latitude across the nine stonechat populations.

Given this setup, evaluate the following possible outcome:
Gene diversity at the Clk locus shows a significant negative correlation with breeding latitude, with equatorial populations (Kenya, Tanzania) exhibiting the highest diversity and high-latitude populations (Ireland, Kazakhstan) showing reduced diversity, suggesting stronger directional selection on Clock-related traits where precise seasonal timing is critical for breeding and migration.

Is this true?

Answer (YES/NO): NO